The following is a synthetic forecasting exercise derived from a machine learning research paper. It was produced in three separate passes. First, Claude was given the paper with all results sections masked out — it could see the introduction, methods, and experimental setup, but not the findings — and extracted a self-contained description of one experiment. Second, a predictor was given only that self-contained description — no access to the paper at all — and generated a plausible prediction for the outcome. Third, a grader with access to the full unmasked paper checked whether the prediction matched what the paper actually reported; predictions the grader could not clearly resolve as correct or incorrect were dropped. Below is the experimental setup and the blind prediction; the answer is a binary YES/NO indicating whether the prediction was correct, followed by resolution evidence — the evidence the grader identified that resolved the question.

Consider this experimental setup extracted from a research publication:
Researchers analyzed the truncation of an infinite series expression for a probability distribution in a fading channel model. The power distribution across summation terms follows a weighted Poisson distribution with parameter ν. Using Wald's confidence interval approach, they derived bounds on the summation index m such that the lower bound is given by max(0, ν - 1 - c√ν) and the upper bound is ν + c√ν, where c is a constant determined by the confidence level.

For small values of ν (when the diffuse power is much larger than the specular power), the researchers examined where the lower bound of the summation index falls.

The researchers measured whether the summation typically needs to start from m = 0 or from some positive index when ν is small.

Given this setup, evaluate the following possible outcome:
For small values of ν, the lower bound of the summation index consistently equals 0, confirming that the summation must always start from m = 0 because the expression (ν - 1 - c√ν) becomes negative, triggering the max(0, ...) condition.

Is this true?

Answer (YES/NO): YES